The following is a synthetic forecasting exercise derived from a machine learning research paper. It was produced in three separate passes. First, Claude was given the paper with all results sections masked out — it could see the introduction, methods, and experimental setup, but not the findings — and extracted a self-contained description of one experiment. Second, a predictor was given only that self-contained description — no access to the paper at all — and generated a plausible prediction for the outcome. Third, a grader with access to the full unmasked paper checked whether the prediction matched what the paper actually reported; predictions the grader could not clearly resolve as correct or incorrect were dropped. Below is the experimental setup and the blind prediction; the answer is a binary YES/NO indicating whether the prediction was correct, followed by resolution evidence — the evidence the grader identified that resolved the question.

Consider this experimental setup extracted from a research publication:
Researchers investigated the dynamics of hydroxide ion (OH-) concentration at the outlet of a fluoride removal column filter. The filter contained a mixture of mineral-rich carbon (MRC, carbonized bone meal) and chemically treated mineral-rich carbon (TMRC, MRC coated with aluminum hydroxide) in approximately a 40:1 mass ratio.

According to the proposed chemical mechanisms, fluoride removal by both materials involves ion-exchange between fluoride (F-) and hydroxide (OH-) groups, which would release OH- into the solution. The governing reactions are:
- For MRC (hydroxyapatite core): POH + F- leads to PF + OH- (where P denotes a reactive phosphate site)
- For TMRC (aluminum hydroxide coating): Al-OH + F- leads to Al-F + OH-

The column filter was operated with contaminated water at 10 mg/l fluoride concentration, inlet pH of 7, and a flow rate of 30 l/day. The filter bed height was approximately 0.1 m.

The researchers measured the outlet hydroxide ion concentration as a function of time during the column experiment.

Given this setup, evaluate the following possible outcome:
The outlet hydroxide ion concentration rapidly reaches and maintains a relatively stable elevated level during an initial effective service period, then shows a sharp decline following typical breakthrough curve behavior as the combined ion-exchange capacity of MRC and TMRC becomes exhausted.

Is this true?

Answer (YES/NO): NO